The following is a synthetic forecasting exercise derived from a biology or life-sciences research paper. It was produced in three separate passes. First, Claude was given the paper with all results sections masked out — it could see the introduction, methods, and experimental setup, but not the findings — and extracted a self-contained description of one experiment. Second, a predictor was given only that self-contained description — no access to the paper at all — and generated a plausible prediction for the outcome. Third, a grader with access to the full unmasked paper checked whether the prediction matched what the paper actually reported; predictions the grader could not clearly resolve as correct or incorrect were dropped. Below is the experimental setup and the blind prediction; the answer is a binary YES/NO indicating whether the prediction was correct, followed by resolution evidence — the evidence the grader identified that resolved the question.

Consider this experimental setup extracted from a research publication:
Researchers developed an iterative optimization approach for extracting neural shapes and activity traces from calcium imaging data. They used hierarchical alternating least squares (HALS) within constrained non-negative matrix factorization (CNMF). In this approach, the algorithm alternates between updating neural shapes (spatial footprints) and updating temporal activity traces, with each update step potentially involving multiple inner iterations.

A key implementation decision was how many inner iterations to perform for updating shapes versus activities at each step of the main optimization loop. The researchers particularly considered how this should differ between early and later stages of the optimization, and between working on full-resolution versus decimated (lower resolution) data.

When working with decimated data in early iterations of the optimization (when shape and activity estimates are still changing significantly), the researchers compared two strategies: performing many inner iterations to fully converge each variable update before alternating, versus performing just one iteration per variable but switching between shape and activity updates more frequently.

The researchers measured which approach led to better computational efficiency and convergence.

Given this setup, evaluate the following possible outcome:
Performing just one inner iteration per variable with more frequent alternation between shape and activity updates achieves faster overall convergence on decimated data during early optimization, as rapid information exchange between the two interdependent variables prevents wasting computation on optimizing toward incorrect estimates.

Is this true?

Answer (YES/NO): YES